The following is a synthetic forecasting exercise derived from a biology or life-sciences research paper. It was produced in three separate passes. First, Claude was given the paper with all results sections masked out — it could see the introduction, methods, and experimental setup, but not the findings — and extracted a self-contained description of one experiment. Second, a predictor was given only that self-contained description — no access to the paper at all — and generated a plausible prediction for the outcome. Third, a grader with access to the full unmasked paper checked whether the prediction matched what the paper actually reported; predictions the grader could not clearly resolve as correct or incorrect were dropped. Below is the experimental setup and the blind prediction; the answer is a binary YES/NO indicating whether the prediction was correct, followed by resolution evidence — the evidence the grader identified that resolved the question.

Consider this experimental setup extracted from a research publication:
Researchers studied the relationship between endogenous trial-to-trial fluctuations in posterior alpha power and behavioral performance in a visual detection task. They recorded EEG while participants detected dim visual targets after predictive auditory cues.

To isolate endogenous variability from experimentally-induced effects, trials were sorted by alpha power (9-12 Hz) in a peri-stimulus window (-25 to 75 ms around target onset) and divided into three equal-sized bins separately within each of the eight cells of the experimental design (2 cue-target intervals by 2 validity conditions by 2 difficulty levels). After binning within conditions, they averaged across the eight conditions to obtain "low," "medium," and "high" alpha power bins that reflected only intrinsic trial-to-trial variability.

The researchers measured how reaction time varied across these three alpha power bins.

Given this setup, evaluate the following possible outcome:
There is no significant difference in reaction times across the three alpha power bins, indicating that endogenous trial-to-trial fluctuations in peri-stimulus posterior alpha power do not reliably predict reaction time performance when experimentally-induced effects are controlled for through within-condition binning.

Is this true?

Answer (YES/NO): NO